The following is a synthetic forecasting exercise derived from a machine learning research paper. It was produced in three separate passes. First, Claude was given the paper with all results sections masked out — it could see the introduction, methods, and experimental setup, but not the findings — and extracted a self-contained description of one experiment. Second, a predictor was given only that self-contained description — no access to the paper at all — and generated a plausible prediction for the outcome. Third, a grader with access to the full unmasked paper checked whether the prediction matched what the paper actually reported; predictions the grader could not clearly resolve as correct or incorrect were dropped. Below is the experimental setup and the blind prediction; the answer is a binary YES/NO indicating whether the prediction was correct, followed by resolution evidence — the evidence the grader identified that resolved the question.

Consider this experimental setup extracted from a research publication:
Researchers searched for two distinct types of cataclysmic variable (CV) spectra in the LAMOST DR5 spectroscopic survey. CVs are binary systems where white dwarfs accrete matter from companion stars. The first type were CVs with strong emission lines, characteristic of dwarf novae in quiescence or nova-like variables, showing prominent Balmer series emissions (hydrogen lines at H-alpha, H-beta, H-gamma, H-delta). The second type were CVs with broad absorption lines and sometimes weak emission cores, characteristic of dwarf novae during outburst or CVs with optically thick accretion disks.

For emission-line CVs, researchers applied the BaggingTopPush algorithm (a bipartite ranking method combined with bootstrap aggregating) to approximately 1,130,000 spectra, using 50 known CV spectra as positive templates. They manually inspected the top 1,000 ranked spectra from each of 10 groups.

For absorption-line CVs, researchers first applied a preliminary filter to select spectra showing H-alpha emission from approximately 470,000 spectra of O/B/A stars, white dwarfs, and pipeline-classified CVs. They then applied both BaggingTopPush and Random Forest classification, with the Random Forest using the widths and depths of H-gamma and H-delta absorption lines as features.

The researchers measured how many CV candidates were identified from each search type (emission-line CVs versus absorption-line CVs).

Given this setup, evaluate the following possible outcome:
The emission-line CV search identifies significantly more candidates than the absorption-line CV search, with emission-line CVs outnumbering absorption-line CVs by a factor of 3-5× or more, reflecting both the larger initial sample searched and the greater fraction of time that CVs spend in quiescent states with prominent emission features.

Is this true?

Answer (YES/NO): NO